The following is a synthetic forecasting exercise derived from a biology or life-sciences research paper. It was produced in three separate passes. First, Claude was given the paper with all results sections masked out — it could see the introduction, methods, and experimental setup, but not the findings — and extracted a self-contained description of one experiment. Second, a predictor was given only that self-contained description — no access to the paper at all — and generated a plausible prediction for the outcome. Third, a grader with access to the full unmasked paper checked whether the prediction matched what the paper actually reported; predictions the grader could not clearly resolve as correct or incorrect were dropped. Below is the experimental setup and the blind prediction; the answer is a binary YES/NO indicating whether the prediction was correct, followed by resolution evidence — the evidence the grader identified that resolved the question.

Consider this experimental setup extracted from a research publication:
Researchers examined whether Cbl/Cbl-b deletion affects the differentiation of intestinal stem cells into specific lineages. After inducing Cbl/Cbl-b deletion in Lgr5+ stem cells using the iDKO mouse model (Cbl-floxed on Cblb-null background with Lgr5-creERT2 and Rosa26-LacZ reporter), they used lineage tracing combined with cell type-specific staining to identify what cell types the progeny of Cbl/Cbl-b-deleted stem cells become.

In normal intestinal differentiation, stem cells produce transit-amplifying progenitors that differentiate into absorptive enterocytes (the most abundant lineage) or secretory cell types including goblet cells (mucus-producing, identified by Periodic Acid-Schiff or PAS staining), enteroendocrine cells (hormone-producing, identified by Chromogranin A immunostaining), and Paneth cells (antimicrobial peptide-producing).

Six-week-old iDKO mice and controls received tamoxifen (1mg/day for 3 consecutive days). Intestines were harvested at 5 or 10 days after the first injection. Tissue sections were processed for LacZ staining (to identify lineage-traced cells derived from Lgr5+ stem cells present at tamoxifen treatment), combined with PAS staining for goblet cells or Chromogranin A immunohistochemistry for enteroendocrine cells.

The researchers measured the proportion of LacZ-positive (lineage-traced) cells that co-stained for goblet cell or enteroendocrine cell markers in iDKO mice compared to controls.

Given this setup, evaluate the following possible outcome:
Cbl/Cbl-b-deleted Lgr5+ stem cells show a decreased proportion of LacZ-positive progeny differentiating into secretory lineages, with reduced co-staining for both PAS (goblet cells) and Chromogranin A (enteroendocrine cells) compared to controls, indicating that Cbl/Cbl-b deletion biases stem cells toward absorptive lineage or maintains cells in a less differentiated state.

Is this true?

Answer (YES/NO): NO